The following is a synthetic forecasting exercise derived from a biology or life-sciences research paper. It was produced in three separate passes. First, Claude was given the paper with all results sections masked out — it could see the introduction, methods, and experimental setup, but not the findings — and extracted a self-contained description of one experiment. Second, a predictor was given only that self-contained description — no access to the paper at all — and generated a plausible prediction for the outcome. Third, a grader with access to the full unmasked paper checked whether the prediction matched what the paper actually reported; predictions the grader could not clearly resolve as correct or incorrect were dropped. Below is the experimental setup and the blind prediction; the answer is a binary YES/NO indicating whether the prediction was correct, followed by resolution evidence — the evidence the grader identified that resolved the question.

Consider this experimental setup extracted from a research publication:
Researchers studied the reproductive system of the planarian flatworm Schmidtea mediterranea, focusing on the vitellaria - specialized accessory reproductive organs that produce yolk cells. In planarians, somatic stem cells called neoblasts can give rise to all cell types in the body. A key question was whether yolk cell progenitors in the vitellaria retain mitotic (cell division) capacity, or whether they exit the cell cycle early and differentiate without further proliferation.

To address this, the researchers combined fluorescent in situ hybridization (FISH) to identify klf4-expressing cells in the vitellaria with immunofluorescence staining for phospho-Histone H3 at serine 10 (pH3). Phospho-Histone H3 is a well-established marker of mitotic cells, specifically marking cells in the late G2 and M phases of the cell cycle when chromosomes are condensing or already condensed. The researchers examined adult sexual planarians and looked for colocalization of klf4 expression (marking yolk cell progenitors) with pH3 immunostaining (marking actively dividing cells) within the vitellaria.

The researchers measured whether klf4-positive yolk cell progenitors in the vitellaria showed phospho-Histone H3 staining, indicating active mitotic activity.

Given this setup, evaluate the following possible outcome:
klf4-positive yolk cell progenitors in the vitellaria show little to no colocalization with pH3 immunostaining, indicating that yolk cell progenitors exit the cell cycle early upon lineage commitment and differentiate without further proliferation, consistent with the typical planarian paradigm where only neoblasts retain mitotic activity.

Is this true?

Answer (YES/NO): NO